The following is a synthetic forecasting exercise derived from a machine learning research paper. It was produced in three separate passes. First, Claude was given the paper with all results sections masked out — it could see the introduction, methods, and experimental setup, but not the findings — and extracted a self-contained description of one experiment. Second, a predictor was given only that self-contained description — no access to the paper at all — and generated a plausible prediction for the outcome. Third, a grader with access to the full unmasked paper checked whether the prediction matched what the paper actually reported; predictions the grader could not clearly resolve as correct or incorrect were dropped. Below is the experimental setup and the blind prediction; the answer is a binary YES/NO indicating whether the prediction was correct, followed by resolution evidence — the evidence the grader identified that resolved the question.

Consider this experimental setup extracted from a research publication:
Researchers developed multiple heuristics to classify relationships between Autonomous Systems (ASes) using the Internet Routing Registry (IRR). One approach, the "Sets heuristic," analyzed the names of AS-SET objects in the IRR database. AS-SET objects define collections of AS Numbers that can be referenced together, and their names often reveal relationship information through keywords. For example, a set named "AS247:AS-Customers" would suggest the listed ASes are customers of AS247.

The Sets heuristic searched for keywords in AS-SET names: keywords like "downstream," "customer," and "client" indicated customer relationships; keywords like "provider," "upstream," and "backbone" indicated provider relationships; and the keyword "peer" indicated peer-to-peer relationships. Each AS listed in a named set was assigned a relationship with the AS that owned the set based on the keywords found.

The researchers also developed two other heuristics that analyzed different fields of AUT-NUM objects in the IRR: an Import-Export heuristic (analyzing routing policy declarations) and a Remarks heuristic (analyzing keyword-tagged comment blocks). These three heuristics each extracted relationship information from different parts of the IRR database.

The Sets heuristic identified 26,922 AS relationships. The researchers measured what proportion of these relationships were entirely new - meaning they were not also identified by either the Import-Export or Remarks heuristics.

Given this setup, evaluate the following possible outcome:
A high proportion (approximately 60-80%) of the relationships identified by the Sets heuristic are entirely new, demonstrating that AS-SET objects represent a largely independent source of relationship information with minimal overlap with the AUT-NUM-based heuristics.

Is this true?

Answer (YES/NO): NO